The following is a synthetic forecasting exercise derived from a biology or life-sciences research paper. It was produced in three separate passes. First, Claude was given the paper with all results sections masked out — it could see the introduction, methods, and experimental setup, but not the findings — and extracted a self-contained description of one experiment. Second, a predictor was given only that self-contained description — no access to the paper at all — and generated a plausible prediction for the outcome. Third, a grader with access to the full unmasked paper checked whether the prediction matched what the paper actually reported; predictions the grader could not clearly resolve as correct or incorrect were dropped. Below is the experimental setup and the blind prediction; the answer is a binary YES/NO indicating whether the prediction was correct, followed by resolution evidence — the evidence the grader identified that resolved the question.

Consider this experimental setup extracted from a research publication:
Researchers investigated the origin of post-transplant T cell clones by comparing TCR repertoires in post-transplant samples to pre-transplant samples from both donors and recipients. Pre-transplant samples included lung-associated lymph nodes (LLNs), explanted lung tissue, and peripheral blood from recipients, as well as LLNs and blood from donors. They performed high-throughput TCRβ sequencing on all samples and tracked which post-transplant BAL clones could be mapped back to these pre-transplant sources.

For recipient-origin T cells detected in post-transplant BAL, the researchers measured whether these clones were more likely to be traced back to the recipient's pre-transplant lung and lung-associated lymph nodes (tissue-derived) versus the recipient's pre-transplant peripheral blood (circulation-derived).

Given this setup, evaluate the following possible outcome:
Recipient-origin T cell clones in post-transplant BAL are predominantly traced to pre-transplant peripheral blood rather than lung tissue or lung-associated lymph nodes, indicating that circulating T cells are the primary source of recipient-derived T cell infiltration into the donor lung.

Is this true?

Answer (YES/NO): NO